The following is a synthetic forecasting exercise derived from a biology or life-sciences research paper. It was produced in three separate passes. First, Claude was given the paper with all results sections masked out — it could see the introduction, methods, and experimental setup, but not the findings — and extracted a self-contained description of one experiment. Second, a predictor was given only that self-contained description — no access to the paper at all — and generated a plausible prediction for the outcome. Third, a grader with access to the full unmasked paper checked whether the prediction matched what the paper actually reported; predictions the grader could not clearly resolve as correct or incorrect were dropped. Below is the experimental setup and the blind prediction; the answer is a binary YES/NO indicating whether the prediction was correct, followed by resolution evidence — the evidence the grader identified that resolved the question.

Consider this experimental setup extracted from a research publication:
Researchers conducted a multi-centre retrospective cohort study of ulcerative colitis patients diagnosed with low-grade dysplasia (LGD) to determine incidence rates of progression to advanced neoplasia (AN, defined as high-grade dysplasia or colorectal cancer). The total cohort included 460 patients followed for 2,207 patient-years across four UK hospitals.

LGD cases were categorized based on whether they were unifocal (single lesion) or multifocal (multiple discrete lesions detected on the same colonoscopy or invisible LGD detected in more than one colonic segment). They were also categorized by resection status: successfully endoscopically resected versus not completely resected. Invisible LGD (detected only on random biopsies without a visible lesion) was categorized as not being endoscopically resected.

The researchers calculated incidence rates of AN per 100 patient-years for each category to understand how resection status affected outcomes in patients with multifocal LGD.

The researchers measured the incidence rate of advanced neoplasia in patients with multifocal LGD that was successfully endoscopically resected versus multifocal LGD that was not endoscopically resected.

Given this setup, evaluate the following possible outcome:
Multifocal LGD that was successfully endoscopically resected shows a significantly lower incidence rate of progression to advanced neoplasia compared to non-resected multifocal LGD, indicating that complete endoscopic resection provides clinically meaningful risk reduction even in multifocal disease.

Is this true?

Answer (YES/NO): YES